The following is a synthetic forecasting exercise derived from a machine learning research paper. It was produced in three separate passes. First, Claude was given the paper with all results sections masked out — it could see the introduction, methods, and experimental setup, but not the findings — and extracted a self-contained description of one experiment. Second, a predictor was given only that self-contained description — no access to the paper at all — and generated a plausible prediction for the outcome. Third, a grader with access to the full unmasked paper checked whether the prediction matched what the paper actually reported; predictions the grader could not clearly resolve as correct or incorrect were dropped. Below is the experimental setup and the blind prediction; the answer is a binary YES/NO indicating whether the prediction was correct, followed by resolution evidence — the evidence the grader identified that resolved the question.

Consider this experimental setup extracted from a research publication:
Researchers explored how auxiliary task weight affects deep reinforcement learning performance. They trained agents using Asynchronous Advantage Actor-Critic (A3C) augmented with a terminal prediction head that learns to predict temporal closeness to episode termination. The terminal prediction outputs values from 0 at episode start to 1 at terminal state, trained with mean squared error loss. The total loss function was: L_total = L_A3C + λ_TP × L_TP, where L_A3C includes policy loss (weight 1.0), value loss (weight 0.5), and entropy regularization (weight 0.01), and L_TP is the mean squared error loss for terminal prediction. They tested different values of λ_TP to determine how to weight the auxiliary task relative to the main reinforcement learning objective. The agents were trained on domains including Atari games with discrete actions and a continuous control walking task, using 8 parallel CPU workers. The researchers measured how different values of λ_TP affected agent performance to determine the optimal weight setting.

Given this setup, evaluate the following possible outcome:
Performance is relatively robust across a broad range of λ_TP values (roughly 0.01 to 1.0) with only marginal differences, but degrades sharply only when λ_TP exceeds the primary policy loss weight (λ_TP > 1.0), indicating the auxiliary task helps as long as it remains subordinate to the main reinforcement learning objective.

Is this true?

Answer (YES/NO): NO